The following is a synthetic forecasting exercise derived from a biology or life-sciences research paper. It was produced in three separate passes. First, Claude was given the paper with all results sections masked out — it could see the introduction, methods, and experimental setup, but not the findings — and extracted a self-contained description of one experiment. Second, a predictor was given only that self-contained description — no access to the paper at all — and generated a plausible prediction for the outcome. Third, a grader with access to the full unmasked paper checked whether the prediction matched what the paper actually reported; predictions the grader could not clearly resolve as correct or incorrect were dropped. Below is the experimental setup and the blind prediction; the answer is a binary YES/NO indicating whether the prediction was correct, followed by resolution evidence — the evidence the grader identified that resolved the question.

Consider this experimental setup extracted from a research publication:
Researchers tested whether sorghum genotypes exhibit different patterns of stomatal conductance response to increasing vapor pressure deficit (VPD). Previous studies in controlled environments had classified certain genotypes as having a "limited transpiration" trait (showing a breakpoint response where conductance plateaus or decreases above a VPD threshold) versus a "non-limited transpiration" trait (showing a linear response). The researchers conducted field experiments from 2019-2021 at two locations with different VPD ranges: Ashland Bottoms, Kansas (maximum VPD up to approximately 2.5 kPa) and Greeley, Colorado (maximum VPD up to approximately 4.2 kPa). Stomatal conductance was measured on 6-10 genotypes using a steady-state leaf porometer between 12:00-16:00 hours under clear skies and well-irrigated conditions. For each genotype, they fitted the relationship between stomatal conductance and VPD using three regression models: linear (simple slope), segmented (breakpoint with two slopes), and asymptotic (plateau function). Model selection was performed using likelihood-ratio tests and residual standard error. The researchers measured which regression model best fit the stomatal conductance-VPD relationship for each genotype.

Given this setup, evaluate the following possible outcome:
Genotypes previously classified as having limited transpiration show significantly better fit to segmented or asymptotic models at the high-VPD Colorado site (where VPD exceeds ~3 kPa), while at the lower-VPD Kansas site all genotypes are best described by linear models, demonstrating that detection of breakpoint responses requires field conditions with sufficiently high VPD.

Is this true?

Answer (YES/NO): NO